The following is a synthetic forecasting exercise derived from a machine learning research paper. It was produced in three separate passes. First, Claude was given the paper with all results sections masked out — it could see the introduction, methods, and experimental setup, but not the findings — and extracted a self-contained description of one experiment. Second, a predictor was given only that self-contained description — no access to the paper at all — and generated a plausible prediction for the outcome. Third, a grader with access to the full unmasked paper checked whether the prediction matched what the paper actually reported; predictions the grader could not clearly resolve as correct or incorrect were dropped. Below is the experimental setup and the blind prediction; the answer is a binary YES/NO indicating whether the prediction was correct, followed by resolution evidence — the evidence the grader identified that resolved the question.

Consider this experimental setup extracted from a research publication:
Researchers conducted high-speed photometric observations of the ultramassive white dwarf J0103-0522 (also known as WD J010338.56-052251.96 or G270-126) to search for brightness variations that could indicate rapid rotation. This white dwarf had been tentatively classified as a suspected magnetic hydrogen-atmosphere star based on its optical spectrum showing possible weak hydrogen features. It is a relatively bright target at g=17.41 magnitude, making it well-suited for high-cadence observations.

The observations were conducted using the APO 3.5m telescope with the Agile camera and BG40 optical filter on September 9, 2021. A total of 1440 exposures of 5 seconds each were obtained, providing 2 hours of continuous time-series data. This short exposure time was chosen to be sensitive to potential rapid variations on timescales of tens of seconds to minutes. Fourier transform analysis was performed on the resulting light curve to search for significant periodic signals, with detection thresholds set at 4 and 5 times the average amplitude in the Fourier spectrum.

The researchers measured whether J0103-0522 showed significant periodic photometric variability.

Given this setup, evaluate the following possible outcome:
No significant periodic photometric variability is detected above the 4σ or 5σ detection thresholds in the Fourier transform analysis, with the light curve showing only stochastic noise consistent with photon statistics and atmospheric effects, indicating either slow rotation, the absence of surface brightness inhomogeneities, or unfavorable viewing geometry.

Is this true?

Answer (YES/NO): YES